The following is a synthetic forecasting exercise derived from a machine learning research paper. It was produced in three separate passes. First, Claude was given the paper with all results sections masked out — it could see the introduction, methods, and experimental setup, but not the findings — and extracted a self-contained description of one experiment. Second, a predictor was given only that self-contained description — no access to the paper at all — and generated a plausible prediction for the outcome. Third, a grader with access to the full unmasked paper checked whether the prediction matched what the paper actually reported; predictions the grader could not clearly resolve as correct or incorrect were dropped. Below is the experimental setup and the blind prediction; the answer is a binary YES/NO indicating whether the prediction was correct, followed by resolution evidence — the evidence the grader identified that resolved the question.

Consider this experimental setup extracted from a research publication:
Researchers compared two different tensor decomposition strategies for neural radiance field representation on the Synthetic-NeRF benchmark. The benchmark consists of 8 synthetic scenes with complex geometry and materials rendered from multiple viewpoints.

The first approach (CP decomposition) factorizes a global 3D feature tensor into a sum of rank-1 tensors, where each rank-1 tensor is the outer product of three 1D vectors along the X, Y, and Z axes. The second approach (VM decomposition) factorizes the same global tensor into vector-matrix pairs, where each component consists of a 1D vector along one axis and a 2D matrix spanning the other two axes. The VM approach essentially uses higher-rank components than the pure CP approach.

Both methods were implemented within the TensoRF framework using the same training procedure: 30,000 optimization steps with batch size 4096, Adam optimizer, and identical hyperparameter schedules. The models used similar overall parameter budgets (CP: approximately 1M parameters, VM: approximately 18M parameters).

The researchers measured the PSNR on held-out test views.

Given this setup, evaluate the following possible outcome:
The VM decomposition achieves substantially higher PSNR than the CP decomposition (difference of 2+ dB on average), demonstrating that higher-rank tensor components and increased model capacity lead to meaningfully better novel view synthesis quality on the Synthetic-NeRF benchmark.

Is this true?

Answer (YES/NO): NO